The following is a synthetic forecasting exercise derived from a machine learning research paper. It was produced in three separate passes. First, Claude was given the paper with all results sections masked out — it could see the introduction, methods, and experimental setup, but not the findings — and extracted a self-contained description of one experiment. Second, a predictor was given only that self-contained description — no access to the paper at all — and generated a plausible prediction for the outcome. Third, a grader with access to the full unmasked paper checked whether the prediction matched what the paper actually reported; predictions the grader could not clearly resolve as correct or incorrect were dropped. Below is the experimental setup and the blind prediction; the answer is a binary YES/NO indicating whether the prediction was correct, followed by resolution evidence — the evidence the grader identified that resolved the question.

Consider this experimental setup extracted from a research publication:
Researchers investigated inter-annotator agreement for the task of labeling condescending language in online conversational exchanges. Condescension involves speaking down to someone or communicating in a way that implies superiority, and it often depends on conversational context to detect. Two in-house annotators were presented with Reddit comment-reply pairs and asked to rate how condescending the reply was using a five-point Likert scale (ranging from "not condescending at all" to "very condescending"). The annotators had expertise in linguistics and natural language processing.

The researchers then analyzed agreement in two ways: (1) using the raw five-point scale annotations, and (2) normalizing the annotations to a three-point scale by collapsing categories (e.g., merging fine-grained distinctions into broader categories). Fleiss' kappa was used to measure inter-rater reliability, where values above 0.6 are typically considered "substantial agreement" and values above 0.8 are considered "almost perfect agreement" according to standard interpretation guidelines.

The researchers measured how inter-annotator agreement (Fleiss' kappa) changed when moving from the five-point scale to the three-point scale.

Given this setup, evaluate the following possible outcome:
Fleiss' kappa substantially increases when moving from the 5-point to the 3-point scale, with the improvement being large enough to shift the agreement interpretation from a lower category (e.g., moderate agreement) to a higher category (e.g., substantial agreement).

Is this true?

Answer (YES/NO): NO